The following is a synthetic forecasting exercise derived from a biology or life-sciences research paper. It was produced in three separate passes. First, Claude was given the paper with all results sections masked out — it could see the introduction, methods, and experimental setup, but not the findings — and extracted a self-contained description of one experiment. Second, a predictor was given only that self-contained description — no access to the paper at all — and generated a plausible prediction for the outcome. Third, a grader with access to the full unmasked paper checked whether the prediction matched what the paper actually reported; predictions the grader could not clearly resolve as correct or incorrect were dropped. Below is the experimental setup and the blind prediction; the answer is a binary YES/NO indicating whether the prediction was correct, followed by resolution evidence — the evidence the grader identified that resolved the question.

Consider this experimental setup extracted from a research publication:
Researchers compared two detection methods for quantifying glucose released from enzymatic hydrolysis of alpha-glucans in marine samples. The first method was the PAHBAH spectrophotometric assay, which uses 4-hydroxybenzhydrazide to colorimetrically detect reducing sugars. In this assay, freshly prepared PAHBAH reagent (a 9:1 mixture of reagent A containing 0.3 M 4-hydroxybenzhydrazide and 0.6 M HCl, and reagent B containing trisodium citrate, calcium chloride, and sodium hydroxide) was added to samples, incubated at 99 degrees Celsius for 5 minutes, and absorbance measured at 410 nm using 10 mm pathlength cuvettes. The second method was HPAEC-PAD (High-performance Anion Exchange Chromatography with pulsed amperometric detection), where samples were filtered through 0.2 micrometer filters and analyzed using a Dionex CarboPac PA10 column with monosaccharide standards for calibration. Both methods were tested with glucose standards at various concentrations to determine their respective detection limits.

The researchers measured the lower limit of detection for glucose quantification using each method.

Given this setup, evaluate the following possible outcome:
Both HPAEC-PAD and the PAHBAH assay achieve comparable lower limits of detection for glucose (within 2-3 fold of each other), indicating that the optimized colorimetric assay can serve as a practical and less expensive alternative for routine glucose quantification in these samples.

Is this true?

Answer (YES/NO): NO